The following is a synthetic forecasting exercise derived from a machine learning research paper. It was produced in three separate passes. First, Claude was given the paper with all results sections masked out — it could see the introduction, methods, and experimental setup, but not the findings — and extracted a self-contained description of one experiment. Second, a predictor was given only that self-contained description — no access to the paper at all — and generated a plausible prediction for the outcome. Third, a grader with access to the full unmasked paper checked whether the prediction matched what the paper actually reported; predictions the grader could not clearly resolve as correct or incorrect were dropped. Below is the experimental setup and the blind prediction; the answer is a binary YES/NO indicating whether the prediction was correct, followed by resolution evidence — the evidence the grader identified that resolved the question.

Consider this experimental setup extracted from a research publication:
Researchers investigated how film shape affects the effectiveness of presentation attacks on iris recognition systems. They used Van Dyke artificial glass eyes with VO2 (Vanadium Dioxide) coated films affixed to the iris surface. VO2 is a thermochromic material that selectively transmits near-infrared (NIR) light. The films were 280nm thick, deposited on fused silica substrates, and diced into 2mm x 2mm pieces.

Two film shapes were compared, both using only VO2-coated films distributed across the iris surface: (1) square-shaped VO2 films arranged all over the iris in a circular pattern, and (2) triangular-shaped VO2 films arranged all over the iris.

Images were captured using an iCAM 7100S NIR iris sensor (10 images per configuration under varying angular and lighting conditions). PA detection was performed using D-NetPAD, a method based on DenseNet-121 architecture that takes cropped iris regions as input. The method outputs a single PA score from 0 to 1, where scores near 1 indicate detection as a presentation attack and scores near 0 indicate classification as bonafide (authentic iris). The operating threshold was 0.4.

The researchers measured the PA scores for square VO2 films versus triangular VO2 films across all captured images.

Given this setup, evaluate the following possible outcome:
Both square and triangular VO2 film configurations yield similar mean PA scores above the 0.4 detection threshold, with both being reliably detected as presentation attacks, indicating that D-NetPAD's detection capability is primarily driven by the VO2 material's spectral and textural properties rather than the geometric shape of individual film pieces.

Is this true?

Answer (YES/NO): NO